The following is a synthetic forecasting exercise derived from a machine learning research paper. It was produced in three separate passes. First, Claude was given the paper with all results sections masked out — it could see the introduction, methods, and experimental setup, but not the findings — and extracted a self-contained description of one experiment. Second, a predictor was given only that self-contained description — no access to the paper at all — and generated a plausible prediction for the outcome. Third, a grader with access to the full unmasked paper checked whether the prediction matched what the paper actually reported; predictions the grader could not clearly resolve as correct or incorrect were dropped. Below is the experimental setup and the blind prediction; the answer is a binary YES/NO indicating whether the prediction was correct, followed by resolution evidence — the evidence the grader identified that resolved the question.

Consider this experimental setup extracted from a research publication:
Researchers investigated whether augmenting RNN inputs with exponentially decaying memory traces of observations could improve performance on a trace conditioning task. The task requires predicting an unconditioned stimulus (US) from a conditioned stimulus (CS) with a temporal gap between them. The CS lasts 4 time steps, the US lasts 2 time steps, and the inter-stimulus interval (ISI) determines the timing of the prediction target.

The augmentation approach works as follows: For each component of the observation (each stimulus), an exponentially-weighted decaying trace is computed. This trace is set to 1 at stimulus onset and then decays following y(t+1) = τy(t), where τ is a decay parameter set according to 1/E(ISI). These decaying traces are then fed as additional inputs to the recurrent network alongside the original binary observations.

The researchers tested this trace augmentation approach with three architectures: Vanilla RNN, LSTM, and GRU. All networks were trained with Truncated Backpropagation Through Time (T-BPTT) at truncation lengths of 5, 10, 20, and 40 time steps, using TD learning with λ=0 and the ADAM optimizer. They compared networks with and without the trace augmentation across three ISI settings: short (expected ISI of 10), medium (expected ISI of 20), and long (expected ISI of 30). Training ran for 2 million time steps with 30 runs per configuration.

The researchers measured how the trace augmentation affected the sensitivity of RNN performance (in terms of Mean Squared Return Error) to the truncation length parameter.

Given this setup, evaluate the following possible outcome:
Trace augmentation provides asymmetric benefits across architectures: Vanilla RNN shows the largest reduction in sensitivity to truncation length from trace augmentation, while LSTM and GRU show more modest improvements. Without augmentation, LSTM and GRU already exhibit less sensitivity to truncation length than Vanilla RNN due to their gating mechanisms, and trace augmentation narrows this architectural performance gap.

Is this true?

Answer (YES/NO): NO